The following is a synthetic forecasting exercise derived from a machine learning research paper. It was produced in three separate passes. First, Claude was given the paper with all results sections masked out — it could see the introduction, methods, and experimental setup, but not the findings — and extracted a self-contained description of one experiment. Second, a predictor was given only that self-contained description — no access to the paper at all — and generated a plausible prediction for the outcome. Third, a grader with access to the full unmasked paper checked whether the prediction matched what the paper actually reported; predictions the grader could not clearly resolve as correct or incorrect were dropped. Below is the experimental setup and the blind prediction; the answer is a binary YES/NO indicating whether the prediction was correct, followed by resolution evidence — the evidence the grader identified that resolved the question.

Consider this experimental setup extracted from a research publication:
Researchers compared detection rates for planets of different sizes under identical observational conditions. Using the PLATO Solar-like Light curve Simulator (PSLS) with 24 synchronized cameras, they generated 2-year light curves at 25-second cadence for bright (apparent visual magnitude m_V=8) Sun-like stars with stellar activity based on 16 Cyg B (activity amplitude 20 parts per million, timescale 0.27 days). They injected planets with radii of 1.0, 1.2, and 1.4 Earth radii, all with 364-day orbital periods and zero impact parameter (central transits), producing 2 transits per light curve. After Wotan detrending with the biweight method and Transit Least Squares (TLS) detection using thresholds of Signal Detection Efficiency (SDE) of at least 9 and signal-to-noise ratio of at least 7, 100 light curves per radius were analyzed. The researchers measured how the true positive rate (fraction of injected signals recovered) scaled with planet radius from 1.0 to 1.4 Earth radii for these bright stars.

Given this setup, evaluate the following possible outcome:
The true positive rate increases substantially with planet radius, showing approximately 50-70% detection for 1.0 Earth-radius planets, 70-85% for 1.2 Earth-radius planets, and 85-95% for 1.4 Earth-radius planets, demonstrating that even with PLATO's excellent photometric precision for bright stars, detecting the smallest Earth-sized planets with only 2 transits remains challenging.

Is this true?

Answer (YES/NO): NO